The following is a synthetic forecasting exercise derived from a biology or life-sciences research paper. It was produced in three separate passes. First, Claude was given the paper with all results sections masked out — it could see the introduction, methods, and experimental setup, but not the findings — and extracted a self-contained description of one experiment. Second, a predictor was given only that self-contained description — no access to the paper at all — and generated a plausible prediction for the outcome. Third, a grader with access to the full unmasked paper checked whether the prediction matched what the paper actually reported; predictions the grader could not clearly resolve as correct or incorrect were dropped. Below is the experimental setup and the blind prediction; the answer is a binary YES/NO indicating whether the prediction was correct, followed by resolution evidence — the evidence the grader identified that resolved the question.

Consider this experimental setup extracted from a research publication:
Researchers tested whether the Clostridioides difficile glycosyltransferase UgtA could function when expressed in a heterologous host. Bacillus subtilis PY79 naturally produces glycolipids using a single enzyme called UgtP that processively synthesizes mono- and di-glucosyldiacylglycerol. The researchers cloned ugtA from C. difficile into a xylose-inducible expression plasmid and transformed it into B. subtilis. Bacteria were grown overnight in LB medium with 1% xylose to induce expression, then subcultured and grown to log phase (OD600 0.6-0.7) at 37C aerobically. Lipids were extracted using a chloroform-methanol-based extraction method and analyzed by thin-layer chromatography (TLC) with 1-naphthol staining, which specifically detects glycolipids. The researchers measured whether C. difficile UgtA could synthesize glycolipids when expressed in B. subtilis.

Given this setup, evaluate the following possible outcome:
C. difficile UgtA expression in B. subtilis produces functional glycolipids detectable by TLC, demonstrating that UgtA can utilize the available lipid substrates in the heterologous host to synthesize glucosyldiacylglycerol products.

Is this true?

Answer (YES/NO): YES